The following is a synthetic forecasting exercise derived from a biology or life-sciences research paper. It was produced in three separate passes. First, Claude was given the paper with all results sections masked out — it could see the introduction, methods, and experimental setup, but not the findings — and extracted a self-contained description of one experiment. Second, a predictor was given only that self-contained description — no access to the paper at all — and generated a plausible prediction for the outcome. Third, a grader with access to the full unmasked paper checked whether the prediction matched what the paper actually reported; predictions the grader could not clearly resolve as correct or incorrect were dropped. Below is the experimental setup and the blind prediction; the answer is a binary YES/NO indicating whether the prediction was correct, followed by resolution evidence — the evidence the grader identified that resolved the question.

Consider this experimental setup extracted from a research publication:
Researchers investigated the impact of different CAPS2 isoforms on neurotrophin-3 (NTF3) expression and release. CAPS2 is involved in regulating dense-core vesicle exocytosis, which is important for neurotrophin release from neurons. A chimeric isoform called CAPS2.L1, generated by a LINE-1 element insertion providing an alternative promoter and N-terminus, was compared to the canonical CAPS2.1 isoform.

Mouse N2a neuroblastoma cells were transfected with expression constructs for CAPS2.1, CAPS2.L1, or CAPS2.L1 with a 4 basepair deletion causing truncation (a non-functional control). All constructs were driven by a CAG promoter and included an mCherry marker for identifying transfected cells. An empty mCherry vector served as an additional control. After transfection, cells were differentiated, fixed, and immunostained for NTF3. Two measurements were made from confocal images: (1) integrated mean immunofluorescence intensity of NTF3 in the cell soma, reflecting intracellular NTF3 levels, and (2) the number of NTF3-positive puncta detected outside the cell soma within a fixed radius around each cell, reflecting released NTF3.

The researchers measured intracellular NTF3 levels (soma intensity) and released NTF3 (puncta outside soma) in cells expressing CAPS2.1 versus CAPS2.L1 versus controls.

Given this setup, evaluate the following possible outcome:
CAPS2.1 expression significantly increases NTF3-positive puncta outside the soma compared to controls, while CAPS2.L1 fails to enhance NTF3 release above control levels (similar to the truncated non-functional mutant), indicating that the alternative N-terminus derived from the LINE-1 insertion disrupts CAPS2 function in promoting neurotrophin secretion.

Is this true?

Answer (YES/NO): NO